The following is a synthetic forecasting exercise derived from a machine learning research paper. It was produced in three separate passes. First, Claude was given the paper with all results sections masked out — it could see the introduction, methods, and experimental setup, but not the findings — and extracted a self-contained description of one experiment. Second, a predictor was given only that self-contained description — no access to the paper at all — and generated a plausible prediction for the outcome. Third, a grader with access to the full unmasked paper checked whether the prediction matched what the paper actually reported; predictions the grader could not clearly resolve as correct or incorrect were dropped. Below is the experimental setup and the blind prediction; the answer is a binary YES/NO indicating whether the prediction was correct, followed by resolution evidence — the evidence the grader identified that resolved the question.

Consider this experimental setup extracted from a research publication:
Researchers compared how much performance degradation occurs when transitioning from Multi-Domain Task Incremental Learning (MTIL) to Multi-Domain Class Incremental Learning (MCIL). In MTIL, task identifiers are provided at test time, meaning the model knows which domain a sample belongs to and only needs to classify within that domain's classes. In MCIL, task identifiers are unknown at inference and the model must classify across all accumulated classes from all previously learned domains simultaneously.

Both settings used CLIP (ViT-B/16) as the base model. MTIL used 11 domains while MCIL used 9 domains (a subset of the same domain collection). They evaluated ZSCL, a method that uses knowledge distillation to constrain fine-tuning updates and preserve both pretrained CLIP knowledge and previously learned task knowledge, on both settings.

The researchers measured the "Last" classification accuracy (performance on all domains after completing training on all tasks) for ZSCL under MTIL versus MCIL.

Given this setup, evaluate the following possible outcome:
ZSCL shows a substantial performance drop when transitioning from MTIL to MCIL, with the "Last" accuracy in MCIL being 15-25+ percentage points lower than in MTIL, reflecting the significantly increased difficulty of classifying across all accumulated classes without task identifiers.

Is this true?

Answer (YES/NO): NO